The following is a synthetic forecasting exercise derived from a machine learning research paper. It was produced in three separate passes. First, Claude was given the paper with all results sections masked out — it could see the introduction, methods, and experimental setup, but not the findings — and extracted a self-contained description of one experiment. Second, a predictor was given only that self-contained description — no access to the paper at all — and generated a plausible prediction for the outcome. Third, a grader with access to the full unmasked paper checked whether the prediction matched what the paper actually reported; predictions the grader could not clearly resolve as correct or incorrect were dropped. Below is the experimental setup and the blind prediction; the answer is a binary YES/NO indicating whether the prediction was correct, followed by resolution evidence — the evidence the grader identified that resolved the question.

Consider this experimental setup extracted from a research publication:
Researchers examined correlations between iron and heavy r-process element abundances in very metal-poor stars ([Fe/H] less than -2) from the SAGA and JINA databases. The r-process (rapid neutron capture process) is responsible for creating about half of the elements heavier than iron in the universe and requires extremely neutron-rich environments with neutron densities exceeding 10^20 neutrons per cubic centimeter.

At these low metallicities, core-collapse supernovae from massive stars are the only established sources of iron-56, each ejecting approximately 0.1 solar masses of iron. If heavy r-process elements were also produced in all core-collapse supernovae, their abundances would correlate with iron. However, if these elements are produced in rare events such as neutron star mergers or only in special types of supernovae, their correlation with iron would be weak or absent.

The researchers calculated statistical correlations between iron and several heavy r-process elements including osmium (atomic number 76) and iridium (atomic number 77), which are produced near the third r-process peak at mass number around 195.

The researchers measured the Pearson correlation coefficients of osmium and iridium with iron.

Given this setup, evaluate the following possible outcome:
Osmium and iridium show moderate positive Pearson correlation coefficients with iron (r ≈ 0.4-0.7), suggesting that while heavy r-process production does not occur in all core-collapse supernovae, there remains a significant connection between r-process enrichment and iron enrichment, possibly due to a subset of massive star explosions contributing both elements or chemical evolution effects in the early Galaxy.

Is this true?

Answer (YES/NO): NO